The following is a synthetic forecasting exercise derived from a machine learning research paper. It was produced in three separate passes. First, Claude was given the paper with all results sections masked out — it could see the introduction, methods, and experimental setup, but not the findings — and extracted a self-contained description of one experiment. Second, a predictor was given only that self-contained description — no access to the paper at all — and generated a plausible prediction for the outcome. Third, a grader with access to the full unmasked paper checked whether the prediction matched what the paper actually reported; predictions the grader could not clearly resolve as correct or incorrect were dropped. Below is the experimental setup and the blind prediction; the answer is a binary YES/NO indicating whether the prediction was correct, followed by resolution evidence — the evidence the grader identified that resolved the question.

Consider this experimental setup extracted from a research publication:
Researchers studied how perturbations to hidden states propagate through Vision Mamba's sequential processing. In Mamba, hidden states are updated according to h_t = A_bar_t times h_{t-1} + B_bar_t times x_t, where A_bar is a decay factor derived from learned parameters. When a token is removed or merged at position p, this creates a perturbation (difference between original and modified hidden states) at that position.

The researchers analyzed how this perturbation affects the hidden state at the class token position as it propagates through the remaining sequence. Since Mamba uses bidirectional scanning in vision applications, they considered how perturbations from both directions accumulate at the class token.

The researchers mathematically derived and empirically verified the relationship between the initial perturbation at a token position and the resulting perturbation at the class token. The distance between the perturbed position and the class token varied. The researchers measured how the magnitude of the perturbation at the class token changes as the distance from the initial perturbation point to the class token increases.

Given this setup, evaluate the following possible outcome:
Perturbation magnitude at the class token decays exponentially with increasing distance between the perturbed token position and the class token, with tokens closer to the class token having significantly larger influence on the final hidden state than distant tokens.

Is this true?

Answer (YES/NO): YES